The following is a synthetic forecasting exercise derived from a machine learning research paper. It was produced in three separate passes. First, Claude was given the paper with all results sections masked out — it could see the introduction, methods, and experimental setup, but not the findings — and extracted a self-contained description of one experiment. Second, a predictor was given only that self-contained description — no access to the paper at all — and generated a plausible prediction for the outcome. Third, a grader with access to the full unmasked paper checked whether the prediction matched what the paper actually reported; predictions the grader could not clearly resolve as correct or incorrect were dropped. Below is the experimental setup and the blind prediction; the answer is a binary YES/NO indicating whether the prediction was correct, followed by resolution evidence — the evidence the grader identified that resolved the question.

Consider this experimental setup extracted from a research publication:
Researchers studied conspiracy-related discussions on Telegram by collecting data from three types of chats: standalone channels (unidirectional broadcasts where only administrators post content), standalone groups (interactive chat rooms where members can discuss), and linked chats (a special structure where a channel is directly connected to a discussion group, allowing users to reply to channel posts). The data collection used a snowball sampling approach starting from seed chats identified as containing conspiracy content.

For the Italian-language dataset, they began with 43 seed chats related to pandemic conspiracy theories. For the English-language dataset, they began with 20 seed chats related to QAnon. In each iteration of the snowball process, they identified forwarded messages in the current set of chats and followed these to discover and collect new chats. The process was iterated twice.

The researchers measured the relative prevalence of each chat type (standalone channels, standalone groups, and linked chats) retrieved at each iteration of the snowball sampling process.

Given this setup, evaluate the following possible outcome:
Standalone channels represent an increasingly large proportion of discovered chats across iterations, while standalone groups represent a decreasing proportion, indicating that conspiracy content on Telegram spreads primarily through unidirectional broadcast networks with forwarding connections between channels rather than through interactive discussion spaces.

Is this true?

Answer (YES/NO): NO